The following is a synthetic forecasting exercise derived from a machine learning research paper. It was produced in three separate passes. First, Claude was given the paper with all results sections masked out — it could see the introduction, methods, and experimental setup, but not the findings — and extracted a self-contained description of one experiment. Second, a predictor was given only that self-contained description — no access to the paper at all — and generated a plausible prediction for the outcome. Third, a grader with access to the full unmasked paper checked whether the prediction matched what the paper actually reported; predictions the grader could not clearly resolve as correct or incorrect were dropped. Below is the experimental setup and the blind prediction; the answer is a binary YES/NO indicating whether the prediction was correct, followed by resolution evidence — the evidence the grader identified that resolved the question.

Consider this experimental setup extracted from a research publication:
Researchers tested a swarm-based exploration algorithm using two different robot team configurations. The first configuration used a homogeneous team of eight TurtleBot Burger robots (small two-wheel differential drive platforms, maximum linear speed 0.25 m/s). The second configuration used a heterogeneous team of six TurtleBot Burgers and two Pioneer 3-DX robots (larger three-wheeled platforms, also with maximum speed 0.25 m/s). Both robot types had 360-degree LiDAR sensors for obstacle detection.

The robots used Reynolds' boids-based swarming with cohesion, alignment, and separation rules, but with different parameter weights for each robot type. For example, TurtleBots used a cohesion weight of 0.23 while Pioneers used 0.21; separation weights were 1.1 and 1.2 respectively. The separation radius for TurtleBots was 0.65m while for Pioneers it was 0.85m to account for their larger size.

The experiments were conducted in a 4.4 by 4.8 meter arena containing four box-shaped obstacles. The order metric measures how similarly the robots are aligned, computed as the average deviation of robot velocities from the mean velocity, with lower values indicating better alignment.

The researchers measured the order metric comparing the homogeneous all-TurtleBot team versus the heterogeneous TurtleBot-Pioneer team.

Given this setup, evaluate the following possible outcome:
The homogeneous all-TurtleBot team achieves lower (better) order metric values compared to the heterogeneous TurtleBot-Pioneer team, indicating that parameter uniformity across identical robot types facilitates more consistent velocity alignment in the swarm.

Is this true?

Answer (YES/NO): NO